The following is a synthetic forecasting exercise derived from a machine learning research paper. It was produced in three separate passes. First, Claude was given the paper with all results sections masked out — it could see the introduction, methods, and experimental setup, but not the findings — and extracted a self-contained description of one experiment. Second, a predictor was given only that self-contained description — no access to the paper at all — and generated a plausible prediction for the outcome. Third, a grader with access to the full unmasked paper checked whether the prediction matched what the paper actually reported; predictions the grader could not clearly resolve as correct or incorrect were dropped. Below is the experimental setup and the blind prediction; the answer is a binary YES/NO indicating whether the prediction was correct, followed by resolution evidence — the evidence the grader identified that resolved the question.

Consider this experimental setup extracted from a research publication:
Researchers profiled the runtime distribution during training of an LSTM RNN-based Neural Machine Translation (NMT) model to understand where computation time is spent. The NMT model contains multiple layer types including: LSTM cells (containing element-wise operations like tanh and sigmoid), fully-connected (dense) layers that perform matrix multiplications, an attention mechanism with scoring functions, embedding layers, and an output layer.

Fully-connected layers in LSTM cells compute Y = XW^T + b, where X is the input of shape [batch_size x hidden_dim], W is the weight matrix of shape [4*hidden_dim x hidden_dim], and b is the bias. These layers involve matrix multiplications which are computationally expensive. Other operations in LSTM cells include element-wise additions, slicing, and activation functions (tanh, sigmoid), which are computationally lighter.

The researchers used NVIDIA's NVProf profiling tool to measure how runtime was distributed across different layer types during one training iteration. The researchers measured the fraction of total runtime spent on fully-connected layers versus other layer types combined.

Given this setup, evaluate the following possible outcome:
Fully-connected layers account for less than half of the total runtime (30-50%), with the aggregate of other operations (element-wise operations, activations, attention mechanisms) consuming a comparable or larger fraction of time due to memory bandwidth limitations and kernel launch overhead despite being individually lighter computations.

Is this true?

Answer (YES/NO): NO